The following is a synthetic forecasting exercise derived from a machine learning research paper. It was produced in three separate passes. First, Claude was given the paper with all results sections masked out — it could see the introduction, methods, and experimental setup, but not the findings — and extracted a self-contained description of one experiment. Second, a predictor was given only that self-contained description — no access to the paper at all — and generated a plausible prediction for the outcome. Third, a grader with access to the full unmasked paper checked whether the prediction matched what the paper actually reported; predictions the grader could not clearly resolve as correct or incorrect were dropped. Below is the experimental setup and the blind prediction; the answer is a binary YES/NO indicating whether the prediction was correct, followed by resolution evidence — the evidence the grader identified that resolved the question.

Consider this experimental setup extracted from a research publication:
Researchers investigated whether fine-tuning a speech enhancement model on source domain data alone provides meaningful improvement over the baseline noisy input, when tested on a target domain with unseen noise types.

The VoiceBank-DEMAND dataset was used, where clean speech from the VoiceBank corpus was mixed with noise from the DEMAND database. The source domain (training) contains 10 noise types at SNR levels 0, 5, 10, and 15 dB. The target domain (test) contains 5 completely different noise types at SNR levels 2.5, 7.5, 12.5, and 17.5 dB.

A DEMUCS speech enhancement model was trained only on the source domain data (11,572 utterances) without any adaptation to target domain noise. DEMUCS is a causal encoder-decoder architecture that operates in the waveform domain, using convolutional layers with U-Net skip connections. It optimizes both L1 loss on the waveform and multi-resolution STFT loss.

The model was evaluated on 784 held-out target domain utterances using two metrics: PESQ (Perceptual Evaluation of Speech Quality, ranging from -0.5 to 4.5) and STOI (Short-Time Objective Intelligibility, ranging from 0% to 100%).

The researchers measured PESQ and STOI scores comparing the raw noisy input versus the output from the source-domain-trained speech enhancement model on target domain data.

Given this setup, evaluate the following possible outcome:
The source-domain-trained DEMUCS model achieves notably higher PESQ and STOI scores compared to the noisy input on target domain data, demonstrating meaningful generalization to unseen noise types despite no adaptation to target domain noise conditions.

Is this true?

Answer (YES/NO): YES